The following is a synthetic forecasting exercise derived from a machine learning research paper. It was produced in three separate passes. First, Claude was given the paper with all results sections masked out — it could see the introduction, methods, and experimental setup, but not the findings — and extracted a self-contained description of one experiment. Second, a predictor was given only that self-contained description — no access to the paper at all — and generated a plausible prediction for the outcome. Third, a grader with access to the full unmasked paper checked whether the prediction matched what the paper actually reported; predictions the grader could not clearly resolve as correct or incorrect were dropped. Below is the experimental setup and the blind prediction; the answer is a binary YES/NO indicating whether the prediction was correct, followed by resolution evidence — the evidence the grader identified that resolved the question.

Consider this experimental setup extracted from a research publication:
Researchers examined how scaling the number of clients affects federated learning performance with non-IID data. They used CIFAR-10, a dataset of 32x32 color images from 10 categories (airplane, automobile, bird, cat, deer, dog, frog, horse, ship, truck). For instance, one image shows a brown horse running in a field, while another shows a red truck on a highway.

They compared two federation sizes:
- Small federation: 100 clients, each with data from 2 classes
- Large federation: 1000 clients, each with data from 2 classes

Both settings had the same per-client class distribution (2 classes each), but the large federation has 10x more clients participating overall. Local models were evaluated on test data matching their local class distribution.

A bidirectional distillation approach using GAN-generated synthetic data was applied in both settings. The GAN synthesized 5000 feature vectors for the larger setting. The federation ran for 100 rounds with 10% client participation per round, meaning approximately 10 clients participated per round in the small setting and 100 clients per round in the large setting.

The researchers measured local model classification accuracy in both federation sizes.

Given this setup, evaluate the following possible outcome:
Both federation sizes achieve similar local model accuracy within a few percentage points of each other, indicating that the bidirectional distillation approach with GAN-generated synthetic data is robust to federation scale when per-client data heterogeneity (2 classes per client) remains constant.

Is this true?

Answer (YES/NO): NO